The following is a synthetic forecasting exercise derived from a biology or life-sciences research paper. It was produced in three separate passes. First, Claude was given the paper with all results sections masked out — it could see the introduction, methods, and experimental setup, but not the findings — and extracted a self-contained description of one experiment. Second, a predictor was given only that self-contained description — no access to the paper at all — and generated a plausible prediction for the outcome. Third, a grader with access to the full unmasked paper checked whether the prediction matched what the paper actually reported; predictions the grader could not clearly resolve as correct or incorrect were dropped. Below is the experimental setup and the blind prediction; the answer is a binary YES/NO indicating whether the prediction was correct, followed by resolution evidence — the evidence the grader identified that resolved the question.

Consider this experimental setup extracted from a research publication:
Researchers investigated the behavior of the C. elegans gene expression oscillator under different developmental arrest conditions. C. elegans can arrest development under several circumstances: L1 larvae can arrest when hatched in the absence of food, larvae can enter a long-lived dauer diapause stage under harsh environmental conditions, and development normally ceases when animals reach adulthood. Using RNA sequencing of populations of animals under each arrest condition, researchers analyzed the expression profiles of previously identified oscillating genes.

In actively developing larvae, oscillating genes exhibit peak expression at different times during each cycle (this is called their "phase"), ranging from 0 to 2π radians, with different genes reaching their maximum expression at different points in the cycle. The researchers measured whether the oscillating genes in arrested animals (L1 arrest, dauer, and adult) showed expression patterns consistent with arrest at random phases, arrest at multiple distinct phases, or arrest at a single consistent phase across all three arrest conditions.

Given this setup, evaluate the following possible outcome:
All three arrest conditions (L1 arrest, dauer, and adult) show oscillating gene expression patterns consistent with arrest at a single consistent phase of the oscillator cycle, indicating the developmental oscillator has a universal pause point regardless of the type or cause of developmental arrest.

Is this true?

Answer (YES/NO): YES